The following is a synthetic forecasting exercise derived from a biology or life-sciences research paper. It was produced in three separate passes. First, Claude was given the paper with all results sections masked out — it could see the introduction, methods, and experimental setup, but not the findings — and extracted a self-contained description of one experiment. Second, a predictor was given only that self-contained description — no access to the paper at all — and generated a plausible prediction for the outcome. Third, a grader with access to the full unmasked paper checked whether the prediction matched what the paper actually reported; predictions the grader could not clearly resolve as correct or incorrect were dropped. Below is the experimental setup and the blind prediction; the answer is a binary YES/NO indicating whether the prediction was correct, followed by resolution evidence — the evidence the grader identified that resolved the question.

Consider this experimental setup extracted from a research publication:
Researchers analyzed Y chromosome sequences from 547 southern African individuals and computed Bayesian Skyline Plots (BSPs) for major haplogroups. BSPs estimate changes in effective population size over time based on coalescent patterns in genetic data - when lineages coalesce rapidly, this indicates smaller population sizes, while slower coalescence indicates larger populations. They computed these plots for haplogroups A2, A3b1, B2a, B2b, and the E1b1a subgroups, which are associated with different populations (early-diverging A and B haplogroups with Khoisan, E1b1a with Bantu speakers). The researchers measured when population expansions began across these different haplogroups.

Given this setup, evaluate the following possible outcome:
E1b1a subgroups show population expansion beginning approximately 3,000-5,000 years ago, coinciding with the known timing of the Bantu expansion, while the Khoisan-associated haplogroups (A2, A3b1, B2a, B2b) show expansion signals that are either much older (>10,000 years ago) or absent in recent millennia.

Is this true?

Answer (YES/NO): NO